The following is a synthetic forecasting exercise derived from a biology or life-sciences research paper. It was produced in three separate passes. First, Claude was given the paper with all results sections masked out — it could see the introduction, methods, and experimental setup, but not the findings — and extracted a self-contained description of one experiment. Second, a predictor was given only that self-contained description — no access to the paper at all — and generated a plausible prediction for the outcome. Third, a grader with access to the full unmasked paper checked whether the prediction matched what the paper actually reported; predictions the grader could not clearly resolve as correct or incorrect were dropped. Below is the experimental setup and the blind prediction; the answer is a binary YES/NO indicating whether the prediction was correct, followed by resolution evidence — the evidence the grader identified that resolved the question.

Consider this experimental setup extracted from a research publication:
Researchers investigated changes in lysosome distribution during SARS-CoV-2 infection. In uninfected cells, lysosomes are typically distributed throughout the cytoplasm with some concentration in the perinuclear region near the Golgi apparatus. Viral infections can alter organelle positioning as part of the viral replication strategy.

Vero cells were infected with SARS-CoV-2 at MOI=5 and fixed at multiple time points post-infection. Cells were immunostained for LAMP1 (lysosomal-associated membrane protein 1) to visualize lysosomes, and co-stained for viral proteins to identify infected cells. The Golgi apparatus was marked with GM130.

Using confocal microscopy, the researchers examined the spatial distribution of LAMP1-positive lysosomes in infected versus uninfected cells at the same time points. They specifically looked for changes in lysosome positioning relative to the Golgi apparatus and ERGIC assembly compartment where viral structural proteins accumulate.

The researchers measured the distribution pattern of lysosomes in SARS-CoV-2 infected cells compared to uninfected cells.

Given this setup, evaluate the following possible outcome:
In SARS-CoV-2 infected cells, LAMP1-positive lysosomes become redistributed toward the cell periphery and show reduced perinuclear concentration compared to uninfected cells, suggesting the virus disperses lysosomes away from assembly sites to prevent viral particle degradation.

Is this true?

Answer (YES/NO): NO